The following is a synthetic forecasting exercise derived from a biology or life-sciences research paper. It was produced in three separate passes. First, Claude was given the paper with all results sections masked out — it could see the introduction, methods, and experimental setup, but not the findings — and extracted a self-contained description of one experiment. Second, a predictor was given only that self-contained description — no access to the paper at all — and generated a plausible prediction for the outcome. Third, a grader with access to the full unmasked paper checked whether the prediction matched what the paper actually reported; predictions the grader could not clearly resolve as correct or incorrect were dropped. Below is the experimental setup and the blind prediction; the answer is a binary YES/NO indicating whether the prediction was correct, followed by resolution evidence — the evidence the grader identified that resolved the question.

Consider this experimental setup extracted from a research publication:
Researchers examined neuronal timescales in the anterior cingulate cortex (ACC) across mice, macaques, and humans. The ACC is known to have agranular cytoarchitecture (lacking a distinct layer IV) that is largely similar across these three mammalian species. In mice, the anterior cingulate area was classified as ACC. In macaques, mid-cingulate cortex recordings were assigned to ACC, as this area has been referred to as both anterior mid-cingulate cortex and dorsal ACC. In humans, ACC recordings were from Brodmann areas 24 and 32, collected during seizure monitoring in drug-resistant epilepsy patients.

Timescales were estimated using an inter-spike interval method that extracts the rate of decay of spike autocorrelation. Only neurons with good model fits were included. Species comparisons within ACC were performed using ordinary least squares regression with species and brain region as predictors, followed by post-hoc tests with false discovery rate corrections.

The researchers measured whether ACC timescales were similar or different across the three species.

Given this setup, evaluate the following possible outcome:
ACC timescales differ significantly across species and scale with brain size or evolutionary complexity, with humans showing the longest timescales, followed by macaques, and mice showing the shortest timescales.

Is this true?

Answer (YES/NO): NO